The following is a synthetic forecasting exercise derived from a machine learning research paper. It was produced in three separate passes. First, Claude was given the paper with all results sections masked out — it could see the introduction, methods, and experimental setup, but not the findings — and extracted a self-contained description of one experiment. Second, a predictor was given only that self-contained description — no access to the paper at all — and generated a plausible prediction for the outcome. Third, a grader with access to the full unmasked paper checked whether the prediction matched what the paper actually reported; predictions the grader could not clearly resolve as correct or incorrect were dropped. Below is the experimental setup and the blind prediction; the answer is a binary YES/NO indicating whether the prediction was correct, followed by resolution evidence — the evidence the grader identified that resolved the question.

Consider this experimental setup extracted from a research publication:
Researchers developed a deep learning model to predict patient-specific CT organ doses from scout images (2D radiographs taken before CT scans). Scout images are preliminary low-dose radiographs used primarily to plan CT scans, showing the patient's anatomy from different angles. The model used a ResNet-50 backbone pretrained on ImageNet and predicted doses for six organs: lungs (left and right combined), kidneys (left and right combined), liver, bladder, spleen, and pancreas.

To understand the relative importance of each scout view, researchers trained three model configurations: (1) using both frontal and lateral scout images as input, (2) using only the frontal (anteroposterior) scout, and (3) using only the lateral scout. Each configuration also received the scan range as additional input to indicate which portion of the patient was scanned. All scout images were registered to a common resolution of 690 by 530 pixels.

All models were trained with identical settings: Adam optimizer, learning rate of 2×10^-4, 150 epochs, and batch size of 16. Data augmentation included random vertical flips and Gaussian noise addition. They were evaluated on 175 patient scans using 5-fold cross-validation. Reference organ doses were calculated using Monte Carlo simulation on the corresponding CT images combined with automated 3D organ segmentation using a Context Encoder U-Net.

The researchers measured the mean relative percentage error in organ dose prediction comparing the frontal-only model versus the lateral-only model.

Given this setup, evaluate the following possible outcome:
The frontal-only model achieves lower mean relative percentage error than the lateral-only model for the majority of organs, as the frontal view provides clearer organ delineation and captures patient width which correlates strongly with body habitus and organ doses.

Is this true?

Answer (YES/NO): YES